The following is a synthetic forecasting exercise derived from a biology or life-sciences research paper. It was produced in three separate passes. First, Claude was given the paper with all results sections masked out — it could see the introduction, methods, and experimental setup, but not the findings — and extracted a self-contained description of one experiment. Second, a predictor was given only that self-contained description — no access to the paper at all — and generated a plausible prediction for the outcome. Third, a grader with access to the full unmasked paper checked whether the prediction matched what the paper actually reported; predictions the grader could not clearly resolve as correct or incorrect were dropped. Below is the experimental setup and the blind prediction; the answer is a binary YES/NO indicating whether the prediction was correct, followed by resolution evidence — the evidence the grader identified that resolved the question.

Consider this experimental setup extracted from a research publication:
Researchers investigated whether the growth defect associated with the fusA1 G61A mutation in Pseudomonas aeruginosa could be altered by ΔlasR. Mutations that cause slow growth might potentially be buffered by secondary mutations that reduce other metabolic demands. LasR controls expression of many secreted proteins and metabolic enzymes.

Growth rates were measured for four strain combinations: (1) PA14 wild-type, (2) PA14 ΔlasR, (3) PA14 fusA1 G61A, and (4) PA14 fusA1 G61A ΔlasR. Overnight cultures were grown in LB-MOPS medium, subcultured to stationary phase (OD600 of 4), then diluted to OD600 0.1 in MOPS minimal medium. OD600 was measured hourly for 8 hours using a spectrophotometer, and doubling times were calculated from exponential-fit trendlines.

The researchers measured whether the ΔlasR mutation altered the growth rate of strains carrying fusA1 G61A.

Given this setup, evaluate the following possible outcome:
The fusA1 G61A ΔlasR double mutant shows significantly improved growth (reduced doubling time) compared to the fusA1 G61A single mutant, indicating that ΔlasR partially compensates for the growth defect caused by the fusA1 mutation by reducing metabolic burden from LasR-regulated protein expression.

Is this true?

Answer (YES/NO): NO